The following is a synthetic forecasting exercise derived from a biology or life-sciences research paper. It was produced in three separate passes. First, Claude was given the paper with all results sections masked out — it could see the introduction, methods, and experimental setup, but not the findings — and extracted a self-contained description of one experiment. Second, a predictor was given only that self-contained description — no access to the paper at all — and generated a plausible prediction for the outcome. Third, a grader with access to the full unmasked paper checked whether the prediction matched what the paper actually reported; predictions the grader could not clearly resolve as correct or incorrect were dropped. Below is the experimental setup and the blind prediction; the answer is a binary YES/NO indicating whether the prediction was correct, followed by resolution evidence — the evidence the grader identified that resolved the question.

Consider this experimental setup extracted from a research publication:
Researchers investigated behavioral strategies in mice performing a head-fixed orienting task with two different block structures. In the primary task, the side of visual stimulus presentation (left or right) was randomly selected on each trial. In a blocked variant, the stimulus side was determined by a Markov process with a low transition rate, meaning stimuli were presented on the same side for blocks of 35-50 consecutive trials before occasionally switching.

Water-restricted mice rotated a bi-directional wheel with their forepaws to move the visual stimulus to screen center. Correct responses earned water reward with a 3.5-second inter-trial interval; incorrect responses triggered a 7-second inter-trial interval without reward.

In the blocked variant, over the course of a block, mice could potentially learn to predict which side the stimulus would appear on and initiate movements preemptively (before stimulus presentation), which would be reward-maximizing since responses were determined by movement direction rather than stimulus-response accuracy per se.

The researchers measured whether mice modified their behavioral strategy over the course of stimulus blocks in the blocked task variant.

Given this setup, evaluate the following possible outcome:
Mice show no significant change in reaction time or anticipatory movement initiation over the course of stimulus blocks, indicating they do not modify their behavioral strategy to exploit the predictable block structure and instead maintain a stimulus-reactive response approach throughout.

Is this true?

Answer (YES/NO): NO